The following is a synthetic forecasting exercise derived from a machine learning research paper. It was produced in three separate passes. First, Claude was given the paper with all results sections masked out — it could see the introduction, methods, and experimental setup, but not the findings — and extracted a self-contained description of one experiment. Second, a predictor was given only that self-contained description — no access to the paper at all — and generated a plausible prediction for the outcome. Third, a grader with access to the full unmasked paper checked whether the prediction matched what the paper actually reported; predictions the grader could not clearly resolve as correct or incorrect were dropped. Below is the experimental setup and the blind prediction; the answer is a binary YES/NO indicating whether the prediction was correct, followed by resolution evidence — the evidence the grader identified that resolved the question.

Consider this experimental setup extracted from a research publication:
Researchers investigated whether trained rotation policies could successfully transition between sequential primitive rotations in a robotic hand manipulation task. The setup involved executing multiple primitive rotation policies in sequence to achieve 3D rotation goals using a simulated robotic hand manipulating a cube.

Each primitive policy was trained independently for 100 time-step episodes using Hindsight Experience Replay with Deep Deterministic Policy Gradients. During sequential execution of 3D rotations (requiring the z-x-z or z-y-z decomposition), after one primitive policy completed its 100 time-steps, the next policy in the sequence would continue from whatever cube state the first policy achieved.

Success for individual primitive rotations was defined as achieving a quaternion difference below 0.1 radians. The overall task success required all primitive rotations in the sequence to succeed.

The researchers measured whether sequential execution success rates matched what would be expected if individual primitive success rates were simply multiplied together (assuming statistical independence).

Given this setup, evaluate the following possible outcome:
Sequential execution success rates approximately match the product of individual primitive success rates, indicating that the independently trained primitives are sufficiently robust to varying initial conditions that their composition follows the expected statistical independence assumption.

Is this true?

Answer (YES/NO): NO